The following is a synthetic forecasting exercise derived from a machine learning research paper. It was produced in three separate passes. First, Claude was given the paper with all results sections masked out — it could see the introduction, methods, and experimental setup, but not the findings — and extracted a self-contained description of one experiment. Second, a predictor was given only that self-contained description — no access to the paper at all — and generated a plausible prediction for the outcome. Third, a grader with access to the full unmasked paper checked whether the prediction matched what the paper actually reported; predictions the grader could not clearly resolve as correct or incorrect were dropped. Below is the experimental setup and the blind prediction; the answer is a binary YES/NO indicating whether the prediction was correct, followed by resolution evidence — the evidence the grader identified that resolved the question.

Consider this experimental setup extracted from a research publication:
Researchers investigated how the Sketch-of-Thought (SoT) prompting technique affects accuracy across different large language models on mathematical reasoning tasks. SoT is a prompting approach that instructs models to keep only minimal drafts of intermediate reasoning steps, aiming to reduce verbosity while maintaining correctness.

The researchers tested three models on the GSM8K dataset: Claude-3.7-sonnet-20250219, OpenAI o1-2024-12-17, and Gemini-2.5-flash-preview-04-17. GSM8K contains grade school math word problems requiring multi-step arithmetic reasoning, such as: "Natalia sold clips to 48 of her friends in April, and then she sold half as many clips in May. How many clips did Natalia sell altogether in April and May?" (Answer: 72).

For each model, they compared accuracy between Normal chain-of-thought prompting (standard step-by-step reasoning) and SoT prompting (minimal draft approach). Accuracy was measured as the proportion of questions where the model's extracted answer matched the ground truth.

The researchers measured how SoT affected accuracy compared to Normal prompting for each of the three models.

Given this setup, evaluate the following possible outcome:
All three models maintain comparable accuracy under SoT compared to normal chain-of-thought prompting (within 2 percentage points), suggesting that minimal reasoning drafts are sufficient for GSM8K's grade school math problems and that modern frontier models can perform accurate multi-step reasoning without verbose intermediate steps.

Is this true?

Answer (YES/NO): NO